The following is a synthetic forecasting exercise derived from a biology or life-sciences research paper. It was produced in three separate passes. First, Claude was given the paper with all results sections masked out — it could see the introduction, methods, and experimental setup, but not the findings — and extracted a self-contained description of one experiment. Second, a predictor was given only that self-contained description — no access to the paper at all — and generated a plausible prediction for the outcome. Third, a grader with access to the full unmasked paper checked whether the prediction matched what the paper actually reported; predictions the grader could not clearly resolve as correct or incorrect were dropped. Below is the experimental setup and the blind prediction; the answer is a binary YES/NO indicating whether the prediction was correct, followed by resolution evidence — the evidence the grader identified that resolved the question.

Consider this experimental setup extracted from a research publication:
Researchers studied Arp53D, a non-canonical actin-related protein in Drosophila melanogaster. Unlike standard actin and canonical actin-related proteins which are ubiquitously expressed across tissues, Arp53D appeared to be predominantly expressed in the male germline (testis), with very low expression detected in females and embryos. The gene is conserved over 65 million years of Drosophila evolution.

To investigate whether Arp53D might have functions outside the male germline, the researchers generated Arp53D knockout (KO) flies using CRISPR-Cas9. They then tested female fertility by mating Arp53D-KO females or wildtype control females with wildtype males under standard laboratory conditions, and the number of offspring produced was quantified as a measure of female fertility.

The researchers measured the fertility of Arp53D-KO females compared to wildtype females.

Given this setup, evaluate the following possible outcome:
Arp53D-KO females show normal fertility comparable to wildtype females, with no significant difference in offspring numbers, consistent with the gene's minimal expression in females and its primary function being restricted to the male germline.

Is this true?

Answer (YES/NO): NO